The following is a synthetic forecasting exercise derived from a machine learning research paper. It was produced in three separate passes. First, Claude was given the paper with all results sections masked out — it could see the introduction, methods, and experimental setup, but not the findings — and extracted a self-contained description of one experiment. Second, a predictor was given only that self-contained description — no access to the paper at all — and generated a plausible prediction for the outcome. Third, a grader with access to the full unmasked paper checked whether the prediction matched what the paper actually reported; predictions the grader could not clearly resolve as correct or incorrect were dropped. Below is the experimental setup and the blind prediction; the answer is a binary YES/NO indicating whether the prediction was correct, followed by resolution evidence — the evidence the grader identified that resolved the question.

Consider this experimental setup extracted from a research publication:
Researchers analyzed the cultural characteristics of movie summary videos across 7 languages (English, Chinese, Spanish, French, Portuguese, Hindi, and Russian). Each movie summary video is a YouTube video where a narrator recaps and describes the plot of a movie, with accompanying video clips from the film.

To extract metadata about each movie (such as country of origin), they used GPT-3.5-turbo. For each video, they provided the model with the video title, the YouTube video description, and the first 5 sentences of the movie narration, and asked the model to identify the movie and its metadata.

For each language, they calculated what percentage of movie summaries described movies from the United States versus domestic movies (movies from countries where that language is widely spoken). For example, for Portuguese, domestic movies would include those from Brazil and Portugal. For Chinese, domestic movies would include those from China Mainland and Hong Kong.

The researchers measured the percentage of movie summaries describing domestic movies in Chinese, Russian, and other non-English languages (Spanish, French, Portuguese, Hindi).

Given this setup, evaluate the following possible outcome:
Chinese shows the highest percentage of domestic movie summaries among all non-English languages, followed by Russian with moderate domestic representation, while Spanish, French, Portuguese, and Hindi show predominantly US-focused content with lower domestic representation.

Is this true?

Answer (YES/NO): NO